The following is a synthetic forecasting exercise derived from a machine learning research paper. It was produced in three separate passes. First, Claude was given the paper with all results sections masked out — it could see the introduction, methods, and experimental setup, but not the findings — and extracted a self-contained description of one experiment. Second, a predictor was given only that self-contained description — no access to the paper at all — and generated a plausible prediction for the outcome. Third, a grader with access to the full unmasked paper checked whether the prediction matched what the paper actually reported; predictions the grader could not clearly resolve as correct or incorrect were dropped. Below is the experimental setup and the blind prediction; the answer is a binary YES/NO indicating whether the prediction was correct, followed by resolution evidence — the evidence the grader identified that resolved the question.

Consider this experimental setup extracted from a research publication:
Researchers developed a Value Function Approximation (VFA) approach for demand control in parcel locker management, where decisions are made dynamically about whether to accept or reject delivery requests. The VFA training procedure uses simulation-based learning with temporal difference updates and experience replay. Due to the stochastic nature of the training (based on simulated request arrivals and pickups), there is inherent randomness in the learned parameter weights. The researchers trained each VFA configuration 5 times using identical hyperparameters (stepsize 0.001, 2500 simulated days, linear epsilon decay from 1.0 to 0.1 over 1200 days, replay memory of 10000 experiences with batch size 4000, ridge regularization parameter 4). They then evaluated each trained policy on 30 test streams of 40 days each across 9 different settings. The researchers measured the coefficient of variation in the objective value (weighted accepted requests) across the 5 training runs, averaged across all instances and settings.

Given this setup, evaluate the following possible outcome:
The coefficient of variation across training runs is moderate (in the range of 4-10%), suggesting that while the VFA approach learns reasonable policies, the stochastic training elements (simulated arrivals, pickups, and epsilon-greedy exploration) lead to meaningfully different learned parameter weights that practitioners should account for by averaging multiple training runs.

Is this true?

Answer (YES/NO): NO